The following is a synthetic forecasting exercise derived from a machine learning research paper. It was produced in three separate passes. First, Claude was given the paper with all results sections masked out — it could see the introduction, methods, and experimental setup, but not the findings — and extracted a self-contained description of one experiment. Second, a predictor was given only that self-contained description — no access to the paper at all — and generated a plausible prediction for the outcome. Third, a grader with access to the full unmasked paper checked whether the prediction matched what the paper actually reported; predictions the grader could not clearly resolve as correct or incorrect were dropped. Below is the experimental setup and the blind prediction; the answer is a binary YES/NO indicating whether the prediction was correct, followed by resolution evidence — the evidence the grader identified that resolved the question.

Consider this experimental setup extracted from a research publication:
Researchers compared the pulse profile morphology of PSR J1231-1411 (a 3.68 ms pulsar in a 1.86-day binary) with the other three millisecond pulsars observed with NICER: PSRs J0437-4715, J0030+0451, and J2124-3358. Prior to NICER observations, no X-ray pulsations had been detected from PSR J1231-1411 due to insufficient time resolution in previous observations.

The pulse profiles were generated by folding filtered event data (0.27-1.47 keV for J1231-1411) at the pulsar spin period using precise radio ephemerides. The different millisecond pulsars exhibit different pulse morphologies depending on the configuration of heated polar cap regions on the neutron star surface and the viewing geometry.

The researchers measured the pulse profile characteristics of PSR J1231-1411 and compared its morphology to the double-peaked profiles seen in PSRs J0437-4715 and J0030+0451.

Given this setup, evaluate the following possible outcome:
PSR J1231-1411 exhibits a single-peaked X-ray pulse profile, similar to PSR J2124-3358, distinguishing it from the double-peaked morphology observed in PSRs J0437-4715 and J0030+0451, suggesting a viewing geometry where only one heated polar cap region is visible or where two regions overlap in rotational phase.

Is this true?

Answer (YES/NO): NO